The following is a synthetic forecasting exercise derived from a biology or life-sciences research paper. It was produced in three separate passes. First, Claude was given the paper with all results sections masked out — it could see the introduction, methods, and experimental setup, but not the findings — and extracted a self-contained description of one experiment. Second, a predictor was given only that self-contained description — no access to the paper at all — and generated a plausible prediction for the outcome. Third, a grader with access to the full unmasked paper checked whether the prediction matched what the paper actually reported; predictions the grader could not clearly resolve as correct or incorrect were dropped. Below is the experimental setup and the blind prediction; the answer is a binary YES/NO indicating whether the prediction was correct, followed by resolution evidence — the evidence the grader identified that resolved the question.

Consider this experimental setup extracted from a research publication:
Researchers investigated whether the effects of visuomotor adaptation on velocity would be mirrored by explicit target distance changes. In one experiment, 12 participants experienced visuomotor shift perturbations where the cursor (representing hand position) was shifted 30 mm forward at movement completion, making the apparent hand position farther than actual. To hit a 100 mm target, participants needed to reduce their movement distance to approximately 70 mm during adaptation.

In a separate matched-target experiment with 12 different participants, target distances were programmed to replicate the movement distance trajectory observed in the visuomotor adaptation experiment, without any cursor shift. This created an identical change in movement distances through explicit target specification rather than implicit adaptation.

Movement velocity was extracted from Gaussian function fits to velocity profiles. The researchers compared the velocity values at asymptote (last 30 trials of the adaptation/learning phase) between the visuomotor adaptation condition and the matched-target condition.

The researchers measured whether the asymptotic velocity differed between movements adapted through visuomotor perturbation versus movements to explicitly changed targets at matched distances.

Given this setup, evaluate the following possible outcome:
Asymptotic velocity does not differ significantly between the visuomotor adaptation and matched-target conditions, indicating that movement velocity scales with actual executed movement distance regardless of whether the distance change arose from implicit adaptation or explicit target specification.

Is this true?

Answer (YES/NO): YES